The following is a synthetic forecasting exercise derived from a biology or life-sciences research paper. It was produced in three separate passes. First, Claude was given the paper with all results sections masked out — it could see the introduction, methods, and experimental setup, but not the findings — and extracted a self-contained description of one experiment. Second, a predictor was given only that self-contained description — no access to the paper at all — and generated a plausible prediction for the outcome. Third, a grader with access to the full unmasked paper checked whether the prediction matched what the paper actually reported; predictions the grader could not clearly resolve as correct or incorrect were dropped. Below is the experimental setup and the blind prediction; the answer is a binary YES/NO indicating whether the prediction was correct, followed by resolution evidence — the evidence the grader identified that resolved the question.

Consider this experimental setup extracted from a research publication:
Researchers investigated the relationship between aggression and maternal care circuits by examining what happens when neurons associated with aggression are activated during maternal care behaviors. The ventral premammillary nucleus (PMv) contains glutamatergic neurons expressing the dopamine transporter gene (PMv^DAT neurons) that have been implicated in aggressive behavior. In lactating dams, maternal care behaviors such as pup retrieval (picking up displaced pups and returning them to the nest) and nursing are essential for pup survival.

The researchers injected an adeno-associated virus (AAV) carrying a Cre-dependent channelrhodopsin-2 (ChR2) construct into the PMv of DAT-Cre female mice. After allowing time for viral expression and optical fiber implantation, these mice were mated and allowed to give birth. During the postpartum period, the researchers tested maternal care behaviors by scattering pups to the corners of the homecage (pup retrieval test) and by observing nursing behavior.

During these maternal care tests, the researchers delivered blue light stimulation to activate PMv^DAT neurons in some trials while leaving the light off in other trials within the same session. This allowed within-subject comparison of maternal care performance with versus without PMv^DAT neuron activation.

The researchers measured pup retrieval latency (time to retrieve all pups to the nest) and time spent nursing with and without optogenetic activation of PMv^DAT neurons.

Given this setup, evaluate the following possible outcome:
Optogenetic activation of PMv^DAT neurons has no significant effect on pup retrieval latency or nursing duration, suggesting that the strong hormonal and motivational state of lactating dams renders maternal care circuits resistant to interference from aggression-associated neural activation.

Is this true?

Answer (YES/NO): NO